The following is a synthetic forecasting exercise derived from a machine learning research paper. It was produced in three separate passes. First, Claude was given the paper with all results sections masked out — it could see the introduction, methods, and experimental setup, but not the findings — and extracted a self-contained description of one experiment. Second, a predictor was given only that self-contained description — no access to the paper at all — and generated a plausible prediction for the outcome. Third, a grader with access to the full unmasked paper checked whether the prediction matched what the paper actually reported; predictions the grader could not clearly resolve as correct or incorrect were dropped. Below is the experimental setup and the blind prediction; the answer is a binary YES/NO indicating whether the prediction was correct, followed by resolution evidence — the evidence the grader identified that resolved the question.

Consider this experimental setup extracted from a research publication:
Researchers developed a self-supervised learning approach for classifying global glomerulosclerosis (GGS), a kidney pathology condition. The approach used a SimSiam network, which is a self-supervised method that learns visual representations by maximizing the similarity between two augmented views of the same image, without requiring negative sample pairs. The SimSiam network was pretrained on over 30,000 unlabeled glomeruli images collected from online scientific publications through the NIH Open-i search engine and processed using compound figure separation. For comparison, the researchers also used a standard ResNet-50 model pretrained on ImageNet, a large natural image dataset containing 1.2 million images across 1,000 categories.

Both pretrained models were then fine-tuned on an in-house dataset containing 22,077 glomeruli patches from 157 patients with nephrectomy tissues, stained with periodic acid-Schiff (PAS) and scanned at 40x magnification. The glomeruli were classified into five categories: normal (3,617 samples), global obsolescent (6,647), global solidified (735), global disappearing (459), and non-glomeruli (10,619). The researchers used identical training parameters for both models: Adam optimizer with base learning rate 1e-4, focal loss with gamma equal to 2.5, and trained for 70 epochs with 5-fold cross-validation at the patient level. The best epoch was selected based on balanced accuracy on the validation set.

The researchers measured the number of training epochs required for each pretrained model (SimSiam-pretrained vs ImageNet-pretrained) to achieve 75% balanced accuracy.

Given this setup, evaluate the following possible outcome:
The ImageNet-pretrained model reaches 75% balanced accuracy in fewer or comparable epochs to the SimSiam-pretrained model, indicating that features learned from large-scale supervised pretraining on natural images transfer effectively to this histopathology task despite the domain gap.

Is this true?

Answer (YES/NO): NO